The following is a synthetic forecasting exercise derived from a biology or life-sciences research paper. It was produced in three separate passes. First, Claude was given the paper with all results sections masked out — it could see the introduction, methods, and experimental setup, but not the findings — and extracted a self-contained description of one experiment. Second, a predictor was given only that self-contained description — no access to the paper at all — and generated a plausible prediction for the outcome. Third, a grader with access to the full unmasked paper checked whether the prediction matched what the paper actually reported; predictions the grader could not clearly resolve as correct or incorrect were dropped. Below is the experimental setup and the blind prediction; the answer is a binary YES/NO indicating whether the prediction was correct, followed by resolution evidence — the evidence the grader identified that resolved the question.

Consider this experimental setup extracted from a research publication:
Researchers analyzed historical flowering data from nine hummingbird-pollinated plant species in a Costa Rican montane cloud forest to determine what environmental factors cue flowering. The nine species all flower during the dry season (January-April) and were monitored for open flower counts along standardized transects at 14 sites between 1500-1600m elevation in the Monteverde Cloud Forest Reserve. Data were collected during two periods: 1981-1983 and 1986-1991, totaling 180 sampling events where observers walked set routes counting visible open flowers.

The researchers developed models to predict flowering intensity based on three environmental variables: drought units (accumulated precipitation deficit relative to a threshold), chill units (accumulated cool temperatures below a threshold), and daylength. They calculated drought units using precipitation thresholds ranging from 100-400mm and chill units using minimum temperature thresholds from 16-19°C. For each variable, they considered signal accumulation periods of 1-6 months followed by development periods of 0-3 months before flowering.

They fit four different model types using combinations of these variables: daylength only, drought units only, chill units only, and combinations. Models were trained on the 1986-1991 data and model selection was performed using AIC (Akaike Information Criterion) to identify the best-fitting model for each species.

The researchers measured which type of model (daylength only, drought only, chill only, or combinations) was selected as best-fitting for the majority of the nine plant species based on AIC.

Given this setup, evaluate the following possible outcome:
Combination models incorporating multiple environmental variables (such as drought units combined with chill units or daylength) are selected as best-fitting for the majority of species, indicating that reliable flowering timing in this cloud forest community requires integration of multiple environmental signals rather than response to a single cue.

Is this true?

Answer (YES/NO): YES